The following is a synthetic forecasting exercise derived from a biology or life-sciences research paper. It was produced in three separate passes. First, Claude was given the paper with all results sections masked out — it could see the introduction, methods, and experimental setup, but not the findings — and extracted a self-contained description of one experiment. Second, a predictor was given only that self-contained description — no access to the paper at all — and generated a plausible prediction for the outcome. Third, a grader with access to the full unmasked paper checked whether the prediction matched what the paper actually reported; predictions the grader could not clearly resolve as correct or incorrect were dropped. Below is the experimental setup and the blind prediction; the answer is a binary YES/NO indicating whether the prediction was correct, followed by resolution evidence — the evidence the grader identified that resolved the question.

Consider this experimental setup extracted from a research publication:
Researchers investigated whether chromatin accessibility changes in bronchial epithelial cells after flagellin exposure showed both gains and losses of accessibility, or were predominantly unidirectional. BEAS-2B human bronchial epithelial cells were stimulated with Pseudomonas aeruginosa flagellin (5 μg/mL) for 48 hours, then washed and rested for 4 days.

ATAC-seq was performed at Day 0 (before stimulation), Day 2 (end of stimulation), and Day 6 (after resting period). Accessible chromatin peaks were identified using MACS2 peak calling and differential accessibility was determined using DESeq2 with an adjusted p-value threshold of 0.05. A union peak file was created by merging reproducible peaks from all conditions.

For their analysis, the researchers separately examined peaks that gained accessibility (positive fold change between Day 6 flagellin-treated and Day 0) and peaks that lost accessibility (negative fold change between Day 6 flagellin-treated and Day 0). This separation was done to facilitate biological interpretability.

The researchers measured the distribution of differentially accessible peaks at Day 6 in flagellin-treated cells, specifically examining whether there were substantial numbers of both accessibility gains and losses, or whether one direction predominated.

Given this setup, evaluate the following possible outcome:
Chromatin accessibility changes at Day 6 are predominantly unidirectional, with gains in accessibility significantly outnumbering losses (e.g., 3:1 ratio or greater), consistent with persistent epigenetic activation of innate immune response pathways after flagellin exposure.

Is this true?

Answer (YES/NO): NO